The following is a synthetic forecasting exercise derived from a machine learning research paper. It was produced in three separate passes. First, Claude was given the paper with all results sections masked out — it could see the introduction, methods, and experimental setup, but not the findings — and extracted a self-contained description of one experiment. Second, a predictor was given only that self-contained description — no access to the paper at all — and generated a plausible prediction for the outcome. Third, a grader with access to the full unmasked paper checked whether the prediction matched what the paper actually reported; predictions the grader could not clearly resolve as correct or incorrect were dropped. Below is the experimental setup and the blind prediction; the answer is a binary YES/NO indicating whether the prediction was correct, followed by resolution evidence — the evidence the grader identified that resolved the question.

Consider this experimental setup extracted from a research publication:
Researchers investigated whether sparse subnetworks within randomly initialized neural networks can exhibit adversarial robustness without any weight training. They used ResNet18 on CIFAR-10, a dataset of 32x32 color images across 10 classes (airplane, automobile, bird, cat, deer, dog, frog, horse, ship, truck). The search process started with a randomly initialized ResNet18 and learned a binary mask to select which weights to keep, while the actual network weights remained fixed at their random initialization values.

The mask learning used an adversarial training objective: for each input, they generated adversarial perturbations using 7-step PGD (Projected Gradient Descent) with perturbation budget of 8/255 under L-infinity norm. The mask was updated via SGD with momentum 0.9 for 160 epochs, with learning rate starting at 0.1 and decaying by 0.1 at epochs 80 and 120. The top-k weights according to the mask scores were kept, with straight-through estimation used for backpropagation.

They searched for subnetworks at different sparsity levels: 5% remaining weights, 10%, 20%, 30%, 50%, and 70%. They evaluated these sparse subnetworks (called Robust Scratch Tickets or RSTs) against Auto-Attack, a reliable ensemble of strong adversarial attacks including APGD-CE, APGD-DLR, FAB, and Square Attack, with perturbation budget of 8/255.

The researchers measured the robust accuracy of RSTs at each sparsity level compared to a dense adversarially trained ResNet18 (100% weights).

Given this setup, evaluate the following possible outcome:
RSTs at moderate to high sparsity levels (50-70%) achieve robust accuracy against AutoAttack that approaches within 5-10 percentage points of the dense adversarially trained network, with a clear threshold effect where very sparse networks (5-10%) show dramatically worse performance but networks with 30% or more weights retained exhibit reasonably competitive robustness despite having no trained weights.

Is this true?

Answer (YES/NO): NO